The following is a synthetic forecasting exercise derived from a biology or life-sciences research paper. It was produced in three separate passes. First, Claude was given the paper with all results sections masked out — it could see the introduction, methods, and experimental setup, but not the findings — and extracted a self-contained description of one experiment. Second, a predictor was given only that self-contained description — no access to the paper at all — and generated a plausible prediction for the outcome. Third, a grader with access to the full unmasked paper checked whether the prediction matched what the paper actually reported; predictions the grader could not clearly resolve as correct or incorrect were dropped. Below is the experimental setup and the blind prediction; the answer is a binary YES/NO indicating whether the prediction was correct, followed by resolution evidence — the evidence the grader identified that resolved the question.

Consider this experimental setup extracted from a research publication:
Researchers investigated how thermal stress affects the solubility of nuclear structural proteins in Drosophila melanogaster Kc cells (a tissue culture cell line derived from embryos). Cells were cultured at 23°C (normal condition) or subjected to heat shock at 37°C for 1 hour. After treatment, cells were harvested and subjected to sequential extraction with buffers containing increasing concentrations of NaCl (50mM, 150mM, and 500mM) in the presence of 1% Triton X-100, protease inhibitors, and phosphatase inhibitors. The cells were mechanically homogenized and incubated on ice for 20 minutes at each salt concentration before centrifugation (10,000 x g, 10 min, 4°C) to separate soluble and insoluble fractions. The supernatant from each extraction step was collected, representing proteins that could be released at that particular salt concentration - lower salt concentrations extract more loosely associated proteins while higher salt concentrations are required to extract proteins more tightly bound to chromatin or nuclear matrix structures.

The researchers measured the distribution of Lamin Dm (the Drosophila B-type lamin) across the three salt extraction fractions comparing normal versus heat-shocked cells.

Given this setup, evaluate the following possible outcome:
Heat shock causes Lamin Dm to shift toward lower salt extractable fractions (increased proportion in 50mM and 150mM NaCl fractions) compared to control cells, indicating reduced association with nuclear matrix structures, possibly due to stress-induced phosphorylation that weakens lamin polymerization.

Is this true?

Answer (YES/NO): NO